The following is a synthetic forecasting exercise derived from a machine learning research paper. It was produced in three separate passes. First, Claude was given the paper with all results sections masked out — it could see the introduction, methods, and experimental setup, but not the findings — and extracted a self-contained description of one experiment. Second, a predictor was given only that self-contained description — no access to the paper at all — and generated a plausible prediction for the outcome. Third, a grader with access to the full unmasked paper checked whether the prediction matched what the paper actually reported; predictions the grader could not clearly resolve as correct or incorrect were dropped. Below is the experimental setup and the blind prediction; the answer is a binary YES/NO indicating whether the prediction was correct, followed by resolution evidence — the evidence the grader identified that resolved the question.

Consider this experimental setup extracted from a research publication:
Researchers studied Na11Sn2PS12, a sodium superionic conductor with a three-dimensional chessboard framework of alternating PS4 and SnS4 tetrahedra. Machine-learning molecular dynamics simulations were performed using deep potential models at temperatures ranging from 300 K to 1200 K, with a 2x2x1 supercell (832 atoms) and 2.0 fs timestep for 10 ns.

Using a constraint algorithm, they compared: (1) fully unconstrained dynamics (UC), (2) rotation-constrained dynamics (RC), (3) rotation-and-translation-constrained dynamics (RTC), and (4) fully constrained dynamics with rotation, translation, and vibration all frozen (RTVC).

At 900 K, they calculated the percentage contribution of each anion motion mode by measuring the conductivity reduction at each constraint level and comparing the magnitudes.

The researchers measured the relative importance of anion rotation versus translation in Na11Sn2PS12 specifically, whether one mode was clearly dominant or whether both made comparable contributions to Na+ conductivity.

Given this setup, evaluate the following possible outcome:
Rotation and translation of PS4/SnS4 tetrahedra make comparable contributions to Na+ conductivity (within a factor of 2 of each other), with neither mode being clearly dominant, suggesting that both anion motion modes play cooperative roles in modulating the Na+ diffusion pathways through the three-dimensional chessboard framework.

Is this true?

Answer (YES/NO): YES